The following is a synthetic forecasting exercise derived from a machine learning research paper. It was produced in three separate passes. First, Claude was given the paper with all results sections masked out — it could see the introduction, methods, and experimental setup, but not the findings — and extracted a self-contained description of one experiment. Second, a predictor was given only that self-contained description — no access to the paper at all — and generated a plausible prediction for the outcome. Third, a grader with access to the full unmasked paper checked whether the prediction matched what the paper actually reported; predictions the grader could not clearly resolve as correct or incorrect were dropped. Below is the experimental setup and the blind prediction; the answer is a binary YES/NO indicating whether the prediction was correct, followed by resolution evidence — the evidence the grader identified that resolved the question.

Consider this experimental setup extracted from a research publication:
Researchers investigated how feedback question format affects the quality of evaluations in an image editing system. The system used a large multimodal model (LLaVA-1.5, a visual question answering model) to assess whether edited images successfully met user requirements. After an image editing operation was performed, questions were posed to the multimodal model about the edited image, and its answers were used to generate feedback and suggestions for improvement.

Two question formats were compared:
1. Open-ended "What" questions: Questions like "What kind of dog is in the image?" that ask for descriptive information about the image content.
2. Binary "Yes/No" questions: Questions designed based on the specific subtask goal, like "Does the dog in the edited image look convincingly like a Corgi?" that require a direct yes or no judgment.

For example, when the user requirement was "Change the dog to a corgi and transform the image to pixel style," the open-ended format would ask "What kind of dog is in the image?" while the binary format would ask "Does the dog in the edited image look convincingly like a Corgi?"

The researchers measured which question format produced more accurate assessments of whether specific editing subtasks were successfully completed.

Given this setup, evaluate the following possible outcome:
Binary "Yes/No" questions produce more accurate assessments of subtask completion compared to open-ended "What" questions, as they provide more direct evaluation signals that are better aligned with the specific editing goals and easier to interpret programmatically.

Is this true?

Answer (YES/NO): YES